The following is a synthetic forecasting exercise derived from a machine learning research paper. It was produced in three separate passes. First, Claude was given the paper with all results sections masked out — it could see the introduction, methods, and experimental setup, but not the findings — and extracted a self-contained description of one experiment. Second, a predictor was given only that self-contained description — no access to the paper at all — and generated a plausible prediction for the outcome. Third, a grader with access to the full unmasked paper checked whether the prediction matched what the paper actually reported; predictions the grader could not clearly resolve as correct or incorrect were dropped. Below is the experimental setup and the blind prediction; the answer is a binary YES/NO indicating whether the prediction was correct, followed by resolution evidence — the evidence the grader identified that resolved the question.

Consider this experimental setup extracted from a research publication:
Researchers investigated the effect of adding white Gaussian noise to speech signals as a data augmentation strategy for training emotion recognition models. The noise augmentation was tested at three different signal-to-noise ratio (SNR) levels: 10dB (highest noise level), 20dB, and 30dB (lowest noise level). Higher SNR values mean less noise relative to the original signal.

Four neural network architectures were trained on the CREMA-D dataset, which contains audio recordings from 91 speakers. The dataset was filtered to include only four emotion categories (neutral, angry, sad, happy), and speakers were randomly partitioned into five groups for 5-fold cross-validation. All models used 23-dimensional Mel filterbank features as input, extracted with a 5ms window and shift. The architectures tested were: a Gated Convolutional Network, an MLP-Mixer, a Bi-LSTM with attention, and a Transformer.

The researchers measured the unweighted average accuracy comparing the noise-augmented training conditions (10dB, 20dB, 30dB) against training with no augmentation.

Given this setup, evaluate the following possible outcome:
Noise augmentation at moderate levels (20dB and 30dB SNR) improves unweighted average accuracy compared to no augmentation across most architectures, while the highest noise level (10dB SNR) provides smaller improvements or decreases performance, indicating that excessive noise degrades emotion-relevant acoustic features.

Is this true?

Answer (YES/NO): NO